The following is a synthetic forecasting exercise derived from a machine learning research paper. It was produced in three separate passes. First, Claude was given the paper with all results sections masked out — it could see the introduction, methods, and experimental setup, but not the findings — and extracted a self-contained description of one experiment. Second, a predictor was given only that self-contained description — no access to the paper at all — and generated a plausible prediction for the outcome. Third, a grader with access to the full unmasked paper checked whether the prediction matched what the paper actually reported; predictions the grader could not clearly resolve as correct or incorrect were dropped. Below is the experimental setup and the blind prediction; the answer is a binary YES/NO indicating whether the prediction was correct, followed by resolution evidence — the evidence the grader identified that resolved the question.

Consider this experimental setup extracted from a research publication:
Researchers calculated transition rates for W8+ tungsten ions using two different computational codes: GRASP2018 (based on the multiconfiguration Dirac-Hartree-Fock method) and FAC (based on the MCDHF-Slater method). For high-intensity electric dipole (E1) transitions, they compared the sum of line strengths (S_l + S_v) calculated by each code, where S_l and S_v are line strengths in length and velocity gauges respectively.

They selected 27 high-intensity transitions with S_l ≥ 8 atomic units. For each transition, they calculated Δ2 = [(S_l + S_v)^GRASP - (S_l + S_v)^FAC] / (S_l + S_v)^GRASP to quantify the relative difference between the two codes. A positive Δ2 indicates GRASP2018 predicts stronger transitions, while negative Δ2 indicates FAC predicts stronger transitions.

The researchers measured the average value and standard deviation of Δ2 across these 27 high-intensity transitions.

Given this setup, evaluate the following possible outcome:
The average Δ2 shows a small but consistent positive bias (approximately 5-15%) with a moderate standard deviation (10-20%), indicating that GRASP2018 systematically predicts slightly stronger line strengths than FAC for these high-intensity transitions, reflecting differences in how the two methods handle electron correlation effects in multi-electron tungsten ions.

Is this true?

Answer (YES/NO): YES